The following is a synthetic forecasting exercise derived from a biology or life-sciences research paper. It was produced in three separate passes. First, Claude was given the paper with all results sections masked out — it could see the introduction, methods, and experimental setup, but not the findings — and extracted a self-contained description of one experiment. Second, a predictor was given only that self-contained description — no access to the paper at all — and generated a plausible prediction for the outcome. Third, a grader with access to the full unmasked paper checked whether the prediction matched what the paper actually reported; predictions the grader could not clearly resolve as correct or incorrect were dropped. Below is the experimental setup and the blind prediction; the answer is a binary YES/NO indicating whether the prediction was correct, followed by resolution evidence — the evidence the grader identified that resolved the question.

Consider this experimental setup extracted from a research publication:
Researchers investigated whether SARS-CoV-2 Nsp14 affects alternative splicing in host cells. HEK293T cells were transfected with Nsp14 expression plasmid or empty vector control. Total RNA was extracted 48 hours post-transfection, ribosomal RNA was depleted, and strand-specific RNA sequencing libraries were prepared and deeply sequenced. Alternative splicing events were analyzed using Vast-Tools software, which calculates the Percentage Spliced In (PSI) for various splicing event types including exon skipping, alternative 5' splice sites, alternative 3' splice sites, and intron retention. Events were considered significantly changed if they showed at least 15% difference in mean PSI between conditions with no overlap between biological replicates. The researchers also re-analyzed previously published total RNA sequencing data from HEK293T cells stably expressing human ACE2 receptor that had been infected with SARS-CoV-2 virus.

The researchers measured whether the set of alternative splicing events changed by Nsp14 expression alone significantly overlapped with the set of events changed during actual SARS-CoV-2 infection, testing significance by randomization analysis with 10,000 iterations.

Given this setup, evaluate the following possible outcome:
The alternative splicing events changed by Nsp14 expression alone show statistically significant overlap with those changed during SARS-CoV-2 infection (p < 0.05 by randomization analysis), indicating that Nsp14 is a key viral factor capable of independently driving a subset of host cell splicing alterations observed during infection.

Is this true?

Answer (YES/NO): YES